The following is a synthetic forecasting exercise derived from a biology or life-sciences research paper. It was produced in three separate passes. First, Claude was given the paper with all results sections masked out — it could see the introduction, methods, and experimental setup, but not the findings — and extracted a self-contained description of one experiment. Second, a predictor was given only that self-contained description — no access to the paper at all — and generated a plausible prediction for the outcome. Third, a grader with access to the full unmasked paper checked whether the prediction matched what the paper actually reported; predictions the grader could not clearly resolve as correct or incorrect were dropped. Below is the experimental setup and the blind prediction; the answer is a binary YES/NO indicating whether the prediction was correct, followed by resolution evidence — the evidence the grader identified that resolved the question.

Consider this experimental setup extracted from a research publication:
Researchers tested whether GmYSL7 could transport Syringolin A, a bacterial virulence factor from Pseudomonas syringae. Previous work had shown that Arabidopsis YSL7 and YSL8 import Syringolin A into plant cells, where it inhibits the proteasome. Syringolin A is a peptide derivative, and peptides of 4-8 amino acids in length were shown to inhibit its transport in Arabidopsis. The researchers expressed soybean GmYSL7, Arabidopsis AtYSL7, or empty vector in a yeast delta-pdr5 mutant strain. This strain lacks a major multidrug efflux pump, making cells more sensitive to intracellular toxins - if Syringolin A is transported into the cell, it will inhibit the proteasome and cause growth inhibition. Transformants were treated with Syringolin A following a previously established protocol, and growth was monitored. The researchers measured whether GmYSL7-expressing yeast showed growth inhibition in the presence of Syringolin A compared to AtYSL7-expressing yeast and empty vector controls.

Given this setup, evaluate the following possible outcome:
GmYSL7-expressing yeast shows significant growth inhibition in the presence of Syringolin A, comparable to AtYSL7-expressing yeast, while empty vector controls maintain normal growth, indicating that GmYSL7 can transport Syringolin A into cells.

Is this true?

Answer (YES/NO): NO